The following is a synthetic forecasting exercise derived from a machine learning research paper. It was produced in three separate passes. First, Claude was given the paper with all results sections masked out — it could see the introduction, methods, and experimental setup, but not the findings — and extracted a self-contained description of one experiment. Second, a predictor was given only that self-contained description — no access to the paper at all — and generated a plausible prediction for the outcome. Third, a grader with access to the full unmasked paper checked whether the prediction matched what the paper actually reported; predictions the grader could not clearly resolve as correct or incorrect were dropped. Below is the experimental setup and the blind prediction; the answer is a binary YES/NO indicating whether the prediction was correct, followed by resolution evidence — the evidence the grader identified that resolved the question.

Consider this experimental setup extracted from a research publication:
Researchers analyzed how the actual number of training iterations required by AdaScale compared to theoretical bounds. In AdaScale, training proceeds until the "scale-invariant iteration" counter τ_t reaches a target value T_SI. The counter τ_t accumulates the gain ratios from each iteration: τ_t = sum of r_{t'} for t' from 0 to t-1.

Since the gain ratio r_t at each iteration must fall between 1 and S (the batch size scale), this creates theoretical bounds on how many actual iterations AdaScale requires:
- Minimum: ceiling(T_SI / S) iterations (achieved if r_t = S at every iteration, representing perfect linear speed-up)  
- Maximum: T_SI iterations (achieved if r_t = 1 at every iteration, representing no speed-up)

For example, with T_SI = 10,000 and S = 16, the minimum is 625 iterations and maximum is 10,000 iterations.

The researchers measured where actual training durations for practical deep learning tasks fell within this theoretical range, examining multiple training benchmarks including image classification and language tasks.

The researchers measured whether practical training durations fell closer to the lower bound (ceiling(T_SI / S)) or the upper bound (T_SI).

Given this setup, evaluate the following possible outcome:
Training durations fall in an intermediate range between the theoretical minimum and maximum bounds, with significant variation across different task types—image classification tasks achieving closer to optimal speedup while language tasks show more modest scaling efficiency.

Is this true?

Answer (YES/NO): NO